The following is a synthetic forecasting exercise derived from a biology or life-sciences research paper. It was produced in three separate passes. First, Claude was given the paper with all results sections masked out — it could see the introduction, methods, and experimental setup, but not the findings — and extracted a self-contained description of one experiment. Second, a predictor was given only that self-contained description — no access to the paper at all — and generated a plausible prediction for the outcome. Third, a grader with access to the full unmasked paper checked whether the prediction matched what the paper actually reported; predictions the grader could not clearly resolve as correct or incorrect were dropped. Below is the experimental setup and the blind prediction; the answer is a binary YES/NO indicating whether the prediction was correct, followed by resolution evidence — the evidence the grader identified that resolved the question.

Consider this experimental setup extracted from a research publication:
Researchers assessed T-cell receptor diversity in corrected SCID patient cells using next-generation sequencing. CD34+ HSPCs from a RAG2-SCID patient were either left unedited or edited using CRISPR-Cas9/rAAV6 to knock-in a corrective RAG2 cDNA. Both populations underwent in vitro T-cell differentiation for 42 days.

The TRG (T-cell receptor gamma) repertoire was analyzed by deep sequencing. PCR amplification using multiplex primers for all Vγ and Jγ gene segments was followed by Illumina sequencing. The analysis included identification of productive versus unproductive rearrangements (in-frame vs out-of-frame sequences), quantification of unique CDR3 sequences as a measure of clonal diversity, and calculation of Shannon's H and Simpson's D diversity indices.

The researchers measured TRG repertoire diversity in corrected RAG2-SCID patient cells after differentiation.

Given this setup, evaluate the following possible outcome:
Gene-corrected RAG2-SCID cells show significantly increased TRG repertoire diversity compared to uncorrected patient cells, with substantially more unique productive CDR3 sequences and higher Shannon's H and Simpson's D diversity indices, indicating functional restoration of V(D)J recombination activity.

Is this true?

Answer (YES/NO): YES